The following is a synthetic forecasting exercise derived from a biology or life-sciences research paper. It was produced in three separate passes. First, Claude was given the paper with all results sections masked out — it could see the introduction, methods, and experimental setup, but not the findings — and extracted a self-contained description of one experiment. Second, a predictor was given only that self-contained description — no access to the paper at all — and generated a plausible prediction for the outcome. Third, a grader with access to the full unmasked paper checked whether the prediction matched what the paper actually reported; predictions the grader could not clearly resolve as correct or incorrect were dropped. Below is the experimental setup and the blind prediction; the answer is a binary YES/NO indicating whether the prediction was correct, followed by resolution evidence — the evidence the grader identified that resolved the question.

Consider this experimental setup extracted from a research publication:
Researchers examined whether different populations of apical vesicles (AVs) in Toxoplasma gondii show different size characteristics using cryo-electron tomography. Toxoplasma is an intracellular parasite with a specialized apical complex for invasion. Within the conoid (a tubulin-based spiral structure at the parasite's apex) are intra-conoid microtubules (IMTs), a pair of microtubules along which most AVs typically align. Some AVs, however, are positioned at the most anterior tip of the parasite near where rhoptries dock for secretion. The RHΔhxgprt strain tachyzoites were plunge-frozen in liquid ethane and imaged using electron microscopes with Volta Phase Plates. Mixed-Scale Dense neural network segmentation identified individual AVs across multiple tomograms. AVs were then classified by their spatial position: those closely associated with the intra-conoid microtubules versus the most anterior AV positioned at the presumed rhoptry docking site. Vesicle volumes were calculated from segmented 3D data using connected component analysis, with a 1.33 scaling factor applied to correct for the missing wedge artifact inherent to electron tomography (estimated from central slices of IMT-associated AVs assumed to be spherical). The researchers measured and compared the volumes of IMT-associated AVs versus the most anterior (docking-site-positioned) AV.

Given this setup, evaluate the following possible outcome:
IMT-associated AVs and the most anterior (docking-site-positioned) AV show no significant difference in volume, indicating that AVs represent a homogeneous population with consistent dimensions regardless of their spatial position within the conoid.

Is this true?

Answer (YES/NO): YES